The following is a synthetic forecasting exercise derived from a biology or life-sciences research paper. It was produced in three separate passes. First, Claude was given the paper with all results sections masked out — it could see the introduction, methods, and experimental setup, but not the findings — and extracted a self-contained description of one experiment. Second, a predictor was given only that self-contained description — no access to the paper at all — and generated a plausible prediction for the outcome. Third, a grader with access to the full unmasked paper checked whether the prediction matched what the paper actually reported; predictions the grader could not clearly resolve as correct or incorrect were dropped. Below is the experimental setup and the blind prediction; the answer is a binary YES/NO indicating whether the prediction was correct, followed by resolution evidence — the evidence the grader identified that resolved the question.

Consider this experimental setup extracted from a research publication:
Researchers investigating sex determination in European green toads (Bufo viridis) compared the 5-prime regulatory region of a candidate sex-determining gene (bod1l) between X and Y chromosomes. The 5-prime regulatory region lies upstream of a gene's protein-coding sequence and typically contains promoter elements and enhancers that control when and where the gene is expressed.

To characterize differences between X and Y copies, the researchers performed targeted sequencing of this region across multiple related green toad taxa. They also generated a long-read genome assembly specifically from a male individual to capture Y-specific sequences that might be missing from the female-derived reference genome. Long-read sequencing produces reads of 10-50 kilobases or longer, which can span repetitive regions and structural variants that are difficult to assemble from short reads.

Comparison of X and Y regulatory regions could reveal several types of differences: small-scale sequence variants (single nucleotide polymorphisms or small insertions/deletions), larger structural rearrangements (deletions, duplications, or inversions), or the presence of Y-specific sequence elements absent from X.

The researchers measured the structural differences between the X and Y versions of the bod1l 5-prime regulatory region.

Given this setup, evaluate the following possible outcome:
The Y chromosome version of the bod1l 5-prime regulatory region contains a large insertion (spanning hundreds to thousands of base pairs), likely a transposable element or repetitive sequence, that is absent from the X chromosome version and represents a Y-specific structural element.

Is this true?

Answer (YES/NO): YES